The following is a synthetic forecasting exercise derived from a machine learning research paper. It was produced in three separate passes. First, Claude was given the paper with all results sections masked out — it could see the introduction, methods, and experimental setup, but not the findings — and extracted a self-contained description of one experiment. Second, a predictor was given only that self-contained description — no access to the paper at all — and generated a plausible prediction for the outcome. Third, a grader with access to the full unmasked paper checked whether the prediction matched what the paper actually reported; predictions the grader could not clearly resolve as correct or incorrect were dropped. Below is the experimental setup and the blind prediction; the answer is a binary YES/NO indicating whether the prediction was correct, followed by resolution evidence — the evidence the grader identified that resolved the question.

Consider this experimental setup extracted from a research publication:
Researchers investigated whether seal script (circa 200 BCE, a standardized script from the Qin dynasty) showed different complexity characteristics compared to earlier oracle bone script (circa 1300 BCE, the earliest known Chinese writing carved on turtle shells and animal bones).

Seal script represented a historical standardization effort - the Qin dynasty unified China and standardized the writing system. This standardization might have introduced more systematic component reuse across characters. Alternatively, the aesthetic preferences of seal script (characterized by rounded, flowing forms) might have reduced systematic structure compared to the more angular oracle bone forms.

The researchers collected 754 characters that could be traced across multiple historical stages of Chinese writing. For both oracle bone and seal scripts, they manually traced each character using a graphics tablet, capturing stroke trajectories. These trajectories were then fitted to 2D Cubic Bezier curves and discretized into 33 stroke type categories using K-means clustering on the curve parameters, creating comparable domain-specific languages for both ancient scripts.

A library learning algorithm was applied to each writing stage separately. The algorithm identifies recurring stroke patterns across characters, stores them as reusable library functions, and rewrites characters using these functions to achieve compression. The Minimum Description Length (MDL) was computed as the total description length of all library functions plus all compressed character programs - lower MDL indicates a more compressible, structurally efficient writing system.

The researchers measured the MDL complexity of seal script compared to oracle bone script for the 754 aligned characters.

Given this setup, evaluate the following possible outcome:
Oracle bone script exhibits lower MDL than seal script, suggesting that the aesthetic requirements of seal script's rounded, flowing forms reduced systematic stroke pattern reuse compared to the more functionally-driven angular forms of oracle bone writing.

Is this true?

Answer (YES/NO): NO